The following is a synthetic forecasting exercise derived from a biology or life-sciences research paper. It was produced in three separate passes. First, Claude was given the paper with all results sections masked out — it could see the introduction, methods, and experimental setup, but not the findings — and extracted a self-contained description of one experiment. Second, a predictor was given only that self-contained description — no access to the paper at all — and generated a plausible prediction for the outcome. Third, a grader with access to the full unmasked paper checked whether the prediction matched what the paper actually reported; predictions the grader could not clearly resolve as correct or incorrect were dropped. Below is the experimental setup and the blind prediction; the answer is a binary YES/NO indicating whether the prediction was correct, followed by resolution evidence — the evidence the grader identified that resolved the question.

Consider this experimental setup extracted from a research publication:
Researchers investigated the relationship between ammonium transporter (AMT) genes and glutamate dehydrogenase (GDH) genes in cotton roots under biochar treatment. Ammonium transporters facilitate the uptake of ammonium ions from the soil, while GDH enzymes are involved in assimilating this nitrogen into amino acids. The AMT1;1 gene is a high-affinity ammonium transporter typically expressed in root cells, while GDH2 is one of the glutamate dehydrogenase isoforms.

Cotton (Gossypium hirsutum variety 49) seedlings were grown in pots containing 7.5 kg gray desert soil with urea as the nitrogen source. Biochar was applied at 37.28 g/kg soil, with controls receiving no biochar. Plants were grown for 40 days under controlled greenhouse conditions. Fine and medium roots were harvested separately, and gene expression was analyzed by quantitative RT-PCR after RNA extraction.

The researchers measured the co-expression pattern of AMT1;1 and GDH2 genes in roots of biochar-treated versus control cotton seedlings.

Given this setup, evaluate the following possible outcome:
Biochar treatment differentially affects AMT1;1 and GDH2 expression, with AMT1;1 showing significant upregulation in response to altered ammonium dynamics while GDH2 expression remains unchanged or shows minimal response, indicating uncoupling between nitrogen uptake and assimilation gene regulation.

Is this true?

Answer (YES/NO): NO